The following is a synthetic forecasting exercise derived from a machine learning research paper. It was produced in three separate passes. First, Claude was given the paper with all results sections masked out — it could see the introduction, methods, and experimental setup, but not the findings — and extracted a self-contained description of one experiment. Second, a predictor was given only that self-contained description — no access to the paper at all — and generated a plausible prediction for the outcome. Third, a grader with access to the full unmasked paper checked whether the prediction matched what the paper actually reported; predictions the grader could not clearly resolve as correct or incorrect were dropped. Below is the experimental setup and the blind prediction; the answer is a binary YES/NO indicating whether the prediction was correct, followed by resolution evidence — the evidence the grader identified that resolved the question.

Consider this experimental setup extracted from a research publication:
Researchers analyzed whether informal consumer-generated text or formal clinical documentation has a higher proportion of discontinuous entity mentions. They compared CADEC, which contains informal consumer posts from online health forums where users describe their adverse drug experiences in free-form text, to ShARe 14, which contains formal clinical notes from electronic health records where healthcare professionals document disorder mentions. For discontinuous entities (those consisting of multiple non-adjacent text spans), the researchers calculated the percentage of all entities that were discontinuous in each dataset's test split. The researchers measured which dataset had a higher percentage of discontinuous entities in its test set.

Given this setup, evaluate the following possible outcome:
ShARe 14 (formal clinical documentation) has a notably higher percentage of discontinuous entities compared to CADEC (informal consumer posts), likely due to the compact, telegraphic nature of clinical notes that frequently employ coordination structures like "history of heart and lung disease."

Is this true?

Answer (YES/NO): NO